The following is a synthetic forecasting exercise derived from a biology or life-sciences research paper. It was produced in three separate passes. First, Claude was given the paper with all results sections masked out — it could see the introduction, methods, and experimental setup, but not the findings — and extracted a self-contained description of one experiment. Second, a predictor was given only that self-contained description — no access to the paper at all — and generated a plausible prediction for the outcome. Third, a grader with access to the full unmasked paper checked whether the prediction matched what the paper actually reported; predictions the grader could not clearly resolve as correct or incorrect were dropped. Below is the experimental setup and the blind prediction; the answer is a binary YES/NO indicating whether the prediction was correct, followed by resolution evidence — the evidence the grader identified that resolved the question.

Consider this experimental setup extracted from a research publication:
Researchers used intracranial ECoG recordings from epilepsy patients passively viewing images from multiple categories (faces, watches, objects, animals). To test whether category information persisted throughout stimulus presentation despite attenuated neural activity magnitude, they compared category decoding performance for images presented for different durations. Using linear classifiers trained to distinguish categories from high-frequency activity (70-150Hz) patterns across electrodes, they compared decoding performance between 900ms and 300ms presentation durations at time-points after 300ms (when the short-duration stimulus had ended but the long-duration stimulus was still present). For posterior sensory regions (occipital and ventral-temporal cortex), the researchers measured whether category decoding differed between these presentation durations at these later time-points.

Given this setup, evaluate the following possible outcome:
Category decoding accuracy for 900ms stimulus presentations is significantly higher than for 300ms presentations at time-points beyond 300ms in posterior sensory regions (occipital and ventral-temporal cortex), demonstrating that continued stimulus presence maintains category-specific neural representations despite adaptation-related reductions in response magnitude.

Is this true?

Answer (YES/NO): YES